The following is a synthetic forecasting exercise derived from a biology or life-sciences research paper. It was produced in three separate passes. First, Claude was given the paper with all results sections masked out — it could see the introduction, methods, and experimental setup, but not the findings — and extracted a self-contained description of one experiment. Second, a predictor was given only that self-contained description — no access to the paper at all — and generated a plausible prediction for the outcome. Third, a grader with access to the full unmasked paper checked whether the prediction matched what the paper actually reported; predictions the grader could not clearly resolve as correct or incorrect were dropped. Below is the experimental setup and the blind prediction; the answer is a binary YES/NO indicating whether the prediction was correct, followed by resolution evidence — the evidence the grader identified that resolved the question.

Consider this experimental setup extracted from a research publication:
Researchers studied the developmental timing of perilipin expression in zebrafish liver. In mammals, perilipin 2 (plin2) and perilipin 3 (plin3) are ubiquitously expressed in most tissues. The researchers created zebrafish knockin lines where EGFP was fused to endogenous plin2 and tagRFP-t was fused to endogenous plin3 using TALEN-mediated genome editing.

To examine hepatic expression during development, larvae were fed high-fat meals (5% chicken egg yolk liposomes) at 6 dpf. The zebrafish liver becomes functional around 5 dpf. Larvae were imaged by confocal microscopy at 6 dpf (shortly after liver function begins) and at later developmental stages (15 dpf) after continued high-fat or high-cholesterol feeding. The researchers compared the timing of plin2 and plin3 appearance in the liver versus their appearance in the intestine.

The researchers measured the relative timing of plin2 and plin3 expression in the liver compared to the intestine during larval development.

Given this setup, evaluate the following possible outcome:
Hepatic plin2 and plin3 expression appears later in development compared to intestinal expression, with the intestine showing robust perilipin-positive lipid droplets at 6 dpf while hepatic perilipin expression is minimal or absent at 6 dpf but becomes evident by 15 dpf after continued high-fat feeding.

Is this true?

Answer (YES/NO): YES